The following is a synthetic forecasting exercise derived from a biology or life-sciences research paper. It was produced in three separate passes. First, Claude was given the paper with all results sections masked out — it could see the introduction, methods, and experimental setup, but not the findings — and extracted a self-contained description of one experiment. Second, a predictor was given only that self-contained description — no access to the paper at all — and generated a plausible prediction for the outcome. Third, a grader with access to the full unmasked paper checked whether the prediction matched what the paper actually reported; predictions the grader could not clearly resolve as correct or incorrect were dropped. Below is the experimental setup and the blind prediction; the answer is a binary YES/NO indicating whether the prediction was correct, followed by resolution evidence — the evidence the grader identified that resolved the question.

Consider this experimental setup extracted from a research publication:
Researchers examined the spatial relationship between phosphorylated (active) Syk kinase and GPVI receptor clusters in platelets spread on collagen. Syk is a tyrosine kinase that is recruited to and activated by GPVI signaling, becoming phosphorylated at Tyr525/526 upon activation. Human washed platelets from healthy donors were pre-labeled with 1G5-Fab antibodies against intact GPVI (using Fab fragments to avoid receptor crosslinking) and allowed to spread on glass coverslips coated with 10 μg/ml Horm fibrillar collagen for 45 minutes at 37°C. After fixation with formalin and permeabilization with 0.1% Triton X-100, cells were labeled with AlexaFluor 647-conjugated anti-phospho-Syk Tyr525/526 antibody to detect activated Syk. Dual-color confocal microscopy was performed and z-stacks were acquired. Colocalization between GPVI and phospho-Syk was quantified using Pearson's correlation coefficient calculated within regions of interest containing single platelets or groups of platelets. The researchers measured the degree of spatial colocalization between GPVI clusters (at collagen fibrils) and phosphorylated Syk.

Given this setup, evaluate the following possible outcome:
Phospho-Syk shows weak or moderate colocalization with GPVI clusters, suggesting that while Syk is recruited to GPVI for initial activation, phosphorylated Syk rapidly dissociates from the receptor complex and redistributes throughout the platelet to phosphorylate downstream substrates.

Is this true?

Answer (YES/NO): NO